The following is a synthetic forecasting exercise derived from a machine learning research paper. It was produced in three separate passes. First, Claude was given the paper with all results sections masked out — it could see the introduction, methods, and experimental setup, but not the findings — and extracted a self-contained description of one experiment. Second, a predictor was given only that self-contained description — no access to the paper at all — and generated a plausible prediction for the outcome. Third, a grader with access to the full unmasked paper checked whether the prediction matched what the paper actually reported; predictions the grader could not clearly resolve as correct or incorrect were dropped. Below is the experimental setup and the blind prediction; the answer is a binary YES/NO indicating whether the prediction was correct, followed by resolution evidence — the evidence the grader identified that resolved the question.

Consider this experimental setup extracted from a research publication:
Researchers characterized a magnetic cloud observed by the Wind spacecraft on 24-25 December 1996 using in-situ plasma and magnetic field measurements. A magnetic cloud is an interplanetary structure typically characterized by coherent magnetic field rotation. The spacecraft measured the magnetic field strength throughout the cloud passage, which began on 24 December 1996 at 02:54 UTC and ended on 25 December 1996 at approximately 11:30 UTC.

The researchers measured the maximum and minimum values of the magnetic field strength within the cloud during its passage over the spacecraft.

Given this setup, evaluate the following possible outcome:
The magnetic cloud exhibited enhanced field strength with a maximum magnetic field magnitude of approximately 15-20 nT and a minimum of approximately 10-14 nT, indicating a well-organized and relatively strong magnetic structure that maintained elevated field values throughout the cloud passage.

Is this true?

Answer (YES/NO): NO